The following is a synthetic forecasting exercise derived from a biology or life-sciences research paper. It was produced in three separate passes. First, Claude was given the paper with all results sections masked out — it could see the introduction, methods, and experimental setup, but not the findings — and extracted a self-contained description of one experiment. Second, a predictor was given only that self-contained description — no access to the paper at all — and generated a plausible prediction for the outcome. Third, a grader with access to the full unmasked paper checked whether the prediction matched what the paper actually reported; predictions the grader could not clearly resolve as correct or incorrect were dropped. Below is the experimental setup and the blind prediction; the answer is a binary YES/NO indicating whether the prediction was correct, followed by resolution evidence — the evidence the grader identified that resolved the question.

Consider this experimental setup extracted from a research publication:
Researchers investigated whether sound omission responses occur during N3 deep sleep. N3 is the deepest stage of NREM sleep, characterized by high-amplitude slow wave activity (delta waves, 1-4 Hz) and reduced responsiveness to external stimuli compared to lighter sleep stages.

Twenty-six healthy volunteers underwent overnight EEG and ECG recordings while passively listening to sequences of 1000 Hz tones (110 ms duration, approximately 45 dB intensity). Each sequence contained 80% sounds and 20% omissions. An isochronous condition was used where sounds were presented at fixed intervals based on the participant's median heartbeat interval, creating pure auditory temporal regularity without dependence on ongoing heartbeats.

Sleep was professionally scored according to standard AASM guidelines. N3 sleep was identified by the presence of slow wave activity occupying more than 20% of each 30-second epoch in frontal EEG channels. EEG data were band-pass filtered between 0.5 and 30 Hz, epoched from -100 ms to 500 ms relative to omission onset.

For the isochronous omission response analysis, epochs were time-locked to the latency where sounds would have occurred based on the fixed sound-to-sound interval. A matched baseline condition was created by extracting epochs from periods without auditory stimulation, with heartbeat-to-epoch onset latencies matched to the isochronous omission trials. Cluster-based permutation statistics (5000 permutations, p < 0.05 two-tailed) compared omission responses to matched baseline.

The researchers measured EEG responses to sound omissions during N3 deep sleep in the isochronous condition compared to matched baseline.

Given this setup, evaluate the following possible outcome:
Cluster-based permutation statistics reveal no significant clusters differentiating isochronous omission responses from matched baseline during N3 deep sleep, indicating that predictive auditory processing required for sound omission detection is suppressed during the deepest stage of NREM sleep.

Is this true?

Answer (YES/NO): YES